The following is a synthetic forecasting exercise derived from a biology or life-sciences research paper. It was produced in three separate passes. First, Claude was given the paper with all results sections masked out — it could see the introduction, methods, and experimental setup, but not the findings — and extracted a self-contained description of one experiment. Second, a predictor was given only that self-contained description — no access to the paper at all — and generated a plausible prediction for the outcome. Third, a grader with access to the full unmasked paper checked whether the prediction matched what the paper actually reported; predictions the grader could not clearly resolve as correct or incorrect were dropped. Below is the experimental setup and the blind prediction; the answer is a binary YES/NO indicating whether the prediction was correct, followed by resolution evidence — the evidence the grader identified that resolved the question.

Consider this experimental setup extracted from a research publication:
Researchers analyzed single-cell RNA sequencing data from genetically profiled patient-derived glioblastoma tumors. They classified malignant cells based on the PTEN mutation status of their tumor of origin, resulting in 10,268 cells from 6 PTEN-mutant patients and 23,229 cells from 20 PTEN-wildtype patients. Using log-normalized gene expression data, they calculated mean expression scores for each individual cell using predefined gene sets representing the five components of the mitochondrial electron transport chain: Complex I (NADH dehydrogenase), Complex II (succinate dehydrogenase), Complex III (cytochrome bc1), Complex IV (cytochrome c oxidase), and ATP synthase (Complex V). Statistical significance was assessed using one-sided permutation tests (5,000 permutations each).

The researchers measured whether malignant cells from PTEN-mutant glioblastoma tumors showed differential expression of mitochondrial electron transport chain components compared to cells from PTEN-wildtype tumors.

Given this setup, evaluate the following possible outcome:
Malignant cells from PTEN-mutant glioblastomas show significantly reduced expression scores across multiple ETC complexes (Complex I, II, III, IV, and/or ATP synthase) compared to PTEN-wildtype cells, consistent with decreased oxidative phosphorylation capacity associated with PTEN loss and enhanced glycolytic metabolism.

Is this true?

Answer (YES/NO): NO